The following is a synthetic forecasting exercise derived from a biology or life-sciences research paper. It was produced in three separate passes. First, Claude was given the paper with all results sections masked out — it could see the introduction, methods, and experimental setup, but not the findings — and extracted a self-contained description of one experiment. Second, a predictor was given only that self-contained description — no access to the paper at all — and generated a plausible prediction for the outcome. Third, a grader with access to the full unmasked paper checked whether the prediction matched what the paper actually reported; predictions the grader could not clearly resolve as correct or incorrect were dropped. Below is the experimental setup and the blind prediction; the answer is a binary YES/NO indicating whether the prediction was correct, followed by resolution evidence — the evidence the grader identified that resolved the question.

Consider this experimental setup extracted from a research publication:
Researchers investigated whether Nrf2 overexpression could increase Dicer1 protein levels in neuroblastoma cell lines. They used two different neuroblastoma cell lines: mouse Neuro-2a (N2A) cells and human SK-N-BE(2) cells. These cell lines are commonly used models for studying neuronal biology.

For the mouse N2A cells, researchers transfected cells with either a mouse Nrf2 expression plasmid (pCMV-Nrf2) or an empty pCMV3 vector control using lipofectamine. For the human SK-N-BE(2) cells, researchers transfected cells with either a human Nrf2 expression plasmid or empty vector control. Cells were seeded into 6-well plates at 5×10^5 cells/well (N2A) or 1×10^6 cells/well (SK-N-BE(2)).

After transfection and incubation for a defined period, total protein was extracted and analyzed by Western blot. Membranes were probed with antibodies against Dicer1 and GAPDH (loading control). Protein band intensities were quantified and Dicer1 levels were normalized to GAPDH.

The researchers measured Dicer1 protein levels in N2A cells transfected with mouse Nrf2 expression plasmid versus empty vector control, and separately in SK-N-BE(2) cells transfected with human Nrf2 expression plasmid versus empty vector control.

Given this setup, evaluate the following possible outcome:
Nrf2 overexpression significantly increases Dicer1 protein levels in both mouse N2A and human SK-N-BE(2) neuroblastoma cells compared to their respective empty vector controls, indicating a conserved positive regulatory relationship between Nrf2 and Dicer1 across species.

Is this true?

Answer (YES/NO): YES